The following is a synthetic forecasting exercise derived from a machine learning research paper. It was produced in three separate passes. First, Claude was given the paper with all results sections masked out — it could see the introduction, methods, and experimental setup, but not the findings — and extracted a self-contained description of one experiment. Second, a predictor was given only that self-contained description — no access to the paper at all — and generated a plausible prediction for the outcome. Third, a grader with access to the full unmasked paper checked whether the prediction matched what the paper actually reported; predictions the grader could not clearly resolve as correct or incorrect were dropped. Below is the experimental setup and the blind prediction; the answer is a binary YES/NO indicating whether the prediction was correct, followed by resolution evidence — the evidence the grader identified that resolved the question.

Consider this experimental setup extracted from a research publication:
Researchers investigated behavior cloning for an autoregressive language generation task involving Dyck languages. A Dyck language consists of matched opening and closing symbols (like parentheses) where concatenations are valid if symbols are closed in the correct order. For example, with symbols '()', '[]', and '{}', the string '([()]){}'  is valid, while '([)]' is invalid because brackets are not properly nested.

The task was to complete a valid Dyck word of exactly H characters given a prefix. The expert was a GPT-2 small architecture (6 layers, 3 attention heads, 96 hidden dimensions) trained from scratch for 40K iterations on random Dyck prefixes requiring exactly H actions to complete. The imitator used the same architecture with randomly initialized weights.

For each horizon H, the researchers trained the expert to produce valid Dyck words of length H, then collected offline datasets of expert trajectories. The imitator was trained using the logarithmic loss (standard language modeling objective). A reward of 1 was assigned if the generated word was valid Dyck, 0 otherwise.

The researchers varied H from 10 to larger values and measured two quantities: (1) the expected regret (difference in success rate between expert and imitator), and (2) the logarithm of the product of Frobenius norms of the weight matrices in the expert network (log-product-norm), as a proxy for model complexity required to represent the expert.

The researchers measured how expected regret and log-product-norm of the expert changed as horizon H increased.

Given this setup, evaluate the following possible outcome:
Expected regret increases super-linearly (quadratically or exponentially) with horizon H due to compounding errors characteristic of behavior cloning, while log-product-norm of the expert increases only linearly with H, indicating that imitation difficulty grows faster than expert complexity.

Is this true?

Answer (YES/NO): NO